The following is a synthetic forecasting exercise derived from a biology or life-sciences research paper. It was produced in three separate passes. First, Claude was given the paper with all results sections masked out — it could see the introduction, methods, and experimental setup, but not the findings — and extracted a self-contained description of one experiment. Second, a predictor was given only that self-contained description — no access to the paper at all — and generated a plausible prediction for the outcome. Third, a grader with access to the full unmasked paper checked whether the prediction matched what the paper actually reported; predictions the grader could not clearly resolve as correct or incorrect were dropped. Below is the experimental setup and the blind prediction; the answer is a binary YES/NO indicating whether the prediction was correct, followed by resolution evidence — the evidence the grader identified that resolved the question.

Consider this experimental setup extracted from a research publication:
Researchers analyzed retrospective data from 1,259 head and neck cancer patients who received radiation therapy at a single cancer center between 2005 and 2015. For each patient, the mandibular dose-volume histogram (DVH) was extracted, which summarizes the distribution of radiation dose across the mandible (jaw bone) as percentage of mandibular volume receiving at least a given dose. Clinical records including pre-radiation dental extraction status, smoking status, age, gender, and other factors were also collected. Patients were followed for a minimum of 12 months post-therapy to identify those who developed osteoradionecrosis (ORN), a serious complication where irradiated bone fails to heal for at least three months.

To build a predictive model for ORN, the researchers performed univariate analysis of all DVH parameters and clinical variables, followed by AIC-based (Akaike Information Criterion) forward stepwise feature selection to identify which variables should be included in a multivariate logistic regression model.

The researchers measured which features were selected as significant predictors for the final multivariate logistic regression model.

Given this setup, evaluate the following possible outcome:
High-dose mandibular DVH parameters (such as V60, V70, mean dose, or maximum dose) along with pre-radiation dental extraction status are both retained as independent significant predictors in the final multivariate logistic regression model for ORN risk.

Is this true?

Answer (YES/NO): NO